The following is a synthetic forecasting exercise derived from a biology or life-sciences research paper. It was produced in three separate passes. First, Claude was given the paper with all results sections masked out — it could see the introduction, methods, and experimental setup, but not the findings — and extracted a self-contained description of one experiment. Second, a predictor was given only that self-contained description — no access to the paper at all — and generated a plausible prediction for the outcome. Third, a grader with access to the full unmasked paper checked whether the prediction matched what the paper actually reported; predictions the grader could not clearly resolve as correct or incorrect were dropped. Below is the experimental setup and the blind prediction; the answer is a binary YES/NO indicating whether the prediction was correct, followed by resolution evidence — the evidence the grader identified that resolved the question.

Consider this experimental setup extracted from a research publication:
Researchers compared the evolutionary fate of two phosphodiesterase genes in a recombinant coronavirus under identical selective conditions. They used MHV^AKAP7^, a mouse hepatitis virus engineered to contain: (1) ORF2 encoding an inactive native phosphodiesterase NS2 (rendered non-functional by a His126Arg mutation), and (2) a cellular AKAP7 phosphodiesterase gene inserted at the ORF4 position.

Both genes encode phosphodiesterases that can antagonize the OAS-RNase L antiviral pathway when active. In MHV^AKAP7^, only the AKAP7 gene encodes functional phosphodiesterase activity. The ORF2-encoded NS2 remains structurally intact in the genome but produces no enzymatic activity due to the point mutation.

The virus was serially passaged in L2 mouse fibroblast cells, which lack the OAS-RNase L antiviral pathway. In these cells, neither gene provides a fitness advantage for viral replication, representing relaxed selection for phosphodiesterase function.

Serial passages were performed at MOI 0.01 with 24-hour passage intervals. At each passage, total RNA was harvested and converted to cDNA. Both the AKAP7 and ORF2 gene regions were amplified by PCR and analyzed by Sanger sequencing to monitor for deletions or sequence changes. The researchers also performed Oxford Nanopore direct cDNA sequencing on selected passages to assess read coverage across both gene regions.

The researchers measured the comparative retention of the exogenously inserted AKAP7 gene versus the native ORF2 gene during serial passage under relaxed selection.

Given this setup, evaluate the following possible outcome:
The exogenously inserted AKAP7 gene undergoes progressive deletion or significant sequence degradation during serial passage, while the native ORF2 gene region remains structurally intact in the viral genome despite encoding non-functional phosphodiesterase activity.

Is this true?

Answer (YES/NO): YES